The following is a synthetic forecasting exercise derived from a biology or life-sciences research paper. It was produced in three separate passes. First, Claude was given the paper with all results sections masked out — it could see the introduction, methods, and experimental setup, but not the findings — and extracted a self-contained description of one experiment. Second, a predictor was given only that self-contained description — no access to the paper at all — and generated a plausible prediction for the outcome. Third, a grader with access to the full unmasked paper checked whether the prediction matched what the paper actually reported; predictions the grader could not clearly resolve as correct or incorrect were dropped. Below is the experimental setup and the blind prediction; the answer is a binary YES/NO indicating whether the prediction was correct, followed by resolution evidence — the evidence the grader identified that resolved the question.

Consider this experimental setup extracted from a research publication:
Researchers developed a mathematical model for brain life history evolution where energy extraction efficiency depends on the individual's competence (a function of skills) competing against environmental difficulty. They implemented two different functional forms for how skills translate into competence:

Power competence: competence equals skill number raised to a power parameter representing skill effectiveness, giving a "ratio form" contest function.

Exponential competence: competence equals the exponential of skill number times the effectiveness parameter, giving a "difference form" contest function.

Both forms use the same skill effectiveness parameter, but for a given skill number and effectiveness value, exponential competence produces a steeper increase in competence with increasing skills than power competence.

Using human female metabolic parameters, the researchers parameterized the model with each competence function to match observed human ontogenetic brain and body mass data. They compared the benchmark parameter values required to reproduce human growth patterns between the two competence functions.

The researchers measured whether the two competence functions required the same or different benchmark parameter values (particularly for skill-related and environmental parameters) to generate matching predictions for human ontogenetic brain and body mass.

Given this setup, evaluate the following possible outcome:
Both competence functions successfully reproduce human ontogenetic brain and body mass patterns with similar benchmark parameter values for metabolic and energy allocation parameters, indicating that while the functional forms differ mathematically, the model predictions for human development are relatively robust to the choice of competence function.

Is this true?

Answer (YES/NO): NO